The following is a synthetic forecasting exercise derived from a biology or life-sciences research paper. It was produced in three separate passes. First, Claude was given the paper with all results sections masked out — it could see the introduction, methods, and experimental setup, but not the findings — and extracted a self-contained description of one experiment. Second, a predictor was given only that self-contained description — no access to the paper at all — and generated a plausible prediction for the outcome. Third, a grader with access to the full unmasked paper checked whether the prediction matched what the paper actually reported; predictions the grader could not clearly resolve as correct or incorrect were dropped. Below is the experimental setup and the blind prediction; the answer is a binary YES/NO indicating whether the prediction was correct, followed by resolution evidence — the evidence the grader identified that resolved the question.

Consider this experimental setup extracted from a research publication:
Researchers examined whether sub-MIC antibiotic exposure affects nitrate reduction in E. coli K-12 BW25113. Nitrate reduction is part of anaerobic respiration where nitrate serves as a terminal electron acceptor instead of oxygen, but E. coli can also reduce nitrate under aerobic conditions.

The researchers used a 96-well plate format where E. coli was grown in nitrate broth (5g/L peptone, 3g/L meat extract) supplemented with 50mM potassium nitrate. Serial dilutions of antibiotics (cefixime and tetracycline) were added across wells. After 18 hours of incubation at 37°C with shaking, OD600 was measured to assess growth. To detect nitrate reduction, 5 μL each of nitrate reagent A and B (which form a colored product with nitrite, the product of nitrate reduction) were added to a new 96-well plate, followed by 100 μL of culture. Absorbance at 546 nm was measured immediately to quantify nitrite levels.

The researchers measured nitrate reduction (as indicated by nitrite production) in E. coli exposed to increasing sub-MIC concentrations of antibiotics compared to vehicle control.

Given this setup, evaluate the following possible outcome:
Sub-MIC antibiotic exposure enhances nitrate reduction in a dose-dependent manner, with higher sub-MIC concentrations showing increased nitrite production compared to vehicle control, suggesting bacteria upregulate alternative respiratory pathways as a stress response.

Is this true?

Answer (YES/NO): NO